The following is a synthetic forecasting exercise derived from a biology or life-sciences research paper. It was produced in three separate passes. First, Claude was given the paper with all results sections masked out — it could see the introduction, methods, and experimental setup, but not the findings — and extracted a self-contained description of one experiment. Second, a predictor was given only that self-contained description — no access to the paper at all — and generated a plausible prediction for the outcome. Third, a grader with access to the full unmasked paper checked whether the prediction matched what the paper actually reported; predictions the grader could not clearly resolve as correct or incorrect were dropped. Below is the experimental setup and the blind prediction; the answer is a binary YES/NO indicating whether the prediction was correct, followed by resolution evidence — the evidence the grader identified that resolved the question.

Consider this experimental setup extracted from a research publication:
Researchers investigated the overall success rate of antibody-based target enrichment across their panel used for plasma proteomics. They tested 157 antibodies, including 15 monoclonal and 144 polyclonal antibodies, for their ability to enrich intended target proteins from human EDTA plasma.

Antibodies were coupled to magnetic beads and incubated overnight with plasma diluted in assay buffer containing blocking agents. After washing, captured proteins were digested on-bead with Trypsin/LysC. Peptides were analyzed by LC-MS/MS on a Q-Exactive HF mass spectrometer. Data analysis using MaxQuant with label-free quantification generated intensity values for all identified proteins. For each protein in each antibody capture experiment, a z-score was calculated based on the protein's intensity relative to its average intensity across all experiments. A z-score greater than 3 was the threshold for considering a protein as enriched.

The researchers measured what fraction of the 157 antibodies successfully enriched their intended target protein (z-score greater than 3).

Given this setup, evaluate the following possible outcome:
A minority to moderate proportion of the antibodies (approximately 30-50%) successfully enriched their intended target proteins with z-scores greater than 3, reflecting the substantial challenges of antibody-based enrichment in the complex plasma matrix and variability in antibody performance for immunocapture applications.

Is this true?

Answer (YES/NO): YES